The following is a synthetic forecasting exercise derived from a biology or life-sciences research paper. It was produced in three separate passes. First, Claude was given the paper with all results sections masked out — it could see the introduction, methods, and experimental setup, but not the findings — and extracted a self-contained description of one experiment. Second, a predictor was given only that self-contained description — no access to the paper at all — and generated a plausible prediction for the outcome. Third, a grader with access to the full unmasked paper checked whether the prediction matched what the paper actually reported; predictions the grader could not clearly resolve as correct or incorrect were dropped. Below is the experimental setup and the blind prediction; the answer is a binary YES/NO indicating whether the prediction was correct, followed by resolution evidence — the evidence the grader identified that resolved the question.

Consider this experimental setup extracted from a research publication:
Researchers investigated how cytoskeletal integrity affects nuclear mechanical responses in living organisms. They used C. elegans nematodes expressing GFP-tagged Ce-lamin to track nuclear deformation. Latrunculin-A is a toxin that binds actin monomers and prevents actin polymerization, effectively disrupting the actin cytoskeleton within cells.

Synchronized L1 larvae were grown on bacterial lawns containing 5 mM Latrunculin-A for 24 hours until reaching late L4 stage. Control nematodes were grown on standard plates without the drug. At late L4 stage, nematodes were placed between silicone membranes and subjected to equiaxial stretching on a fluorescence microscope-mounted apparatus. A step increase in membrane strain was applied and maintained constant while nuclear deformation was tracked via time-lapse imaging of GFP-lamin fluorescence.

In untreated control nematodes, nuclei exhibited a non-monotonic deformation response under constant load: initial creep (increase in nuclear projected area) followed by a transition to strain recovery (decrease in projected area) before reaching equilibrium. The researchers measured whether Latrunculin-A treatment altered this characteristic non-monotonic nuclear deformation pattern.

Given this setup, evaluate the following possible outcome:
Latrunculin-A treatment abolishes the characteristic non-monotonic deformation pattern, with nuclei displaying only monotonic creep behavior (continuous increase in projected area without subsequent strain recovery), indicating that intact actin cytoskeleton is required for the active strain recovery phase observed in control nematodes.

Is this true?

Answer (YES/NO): NO